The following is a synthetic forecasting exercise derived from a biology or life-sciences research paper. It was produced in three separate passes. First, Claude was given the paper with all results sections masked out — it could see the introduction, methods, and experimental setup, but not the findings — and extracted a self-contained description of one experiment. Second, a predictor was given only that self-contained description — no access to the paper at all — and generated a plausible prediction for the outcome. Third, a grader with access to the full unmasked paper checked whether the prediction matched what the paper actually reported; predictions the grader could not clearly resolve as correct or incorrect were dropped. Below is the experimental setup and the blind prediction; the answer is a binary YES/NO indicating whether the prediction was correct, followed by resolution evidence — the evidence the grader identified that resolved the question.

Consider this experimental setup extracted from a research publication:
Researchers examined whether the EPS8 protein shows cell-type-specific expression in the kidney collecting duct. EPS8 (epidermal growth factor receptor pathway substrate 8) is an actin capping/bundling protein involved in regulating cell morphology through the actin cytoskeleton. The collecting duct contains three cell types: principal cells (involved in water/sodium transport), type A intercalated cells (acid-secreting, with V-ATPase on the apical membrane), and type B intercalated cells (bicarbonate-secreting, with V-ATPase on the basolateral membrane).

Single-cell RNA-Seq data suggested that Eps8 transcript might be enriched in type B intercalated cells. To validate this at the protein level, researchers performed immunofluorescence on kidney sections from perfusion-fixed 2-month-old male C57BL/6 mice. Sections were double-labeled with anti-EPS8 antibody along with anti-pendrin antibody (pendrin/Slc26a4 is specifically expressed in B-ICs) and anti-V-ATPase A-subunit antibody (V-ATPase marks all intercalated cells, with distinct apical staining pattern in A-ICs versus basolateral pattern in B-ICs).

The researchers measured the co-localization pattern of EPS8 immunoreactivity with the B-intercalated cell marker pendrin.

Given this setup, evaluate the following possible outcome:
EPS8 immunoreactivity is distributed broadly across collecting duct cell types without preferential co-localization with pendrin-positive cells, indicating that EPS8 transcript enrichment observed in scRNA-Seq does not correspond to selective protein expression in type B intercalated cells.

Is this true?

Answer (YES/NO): NO